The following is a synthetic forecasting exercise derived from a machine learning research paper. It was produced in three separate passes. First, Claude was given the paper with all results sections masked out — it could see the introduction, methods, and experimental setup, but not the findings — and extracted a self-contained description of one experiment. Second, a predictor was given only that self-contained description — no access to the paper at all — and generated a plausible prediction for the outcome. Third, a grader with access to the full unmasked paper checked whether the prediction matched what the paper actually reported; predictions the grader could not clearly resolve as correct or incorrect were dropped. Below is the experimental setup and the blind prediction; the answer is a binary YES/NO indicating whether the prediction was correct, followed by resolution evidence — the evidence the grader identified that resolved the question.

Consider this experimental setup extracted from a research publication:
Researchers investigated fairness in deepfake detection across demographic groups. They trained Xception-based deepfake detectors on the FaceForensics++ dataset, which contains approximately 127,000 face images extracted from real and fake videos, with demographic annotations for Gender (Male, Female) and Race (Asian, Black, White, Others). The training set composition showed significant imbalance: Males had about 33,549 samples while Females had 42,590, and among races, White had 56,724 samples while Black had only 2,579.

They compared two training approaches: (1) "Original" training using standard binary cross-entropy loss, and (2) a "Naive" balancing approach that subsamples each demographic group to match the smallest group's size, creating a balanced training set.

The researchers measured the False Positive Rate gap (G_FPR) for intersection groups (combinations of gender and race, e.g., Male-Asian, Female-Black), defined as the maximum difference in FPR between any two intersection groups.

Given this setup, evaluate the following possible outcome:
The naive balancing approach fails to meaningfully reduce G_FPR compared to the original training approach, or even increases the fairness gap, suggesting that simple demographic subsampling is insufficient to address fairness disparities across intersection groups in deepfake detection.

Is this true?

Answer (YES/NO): YES